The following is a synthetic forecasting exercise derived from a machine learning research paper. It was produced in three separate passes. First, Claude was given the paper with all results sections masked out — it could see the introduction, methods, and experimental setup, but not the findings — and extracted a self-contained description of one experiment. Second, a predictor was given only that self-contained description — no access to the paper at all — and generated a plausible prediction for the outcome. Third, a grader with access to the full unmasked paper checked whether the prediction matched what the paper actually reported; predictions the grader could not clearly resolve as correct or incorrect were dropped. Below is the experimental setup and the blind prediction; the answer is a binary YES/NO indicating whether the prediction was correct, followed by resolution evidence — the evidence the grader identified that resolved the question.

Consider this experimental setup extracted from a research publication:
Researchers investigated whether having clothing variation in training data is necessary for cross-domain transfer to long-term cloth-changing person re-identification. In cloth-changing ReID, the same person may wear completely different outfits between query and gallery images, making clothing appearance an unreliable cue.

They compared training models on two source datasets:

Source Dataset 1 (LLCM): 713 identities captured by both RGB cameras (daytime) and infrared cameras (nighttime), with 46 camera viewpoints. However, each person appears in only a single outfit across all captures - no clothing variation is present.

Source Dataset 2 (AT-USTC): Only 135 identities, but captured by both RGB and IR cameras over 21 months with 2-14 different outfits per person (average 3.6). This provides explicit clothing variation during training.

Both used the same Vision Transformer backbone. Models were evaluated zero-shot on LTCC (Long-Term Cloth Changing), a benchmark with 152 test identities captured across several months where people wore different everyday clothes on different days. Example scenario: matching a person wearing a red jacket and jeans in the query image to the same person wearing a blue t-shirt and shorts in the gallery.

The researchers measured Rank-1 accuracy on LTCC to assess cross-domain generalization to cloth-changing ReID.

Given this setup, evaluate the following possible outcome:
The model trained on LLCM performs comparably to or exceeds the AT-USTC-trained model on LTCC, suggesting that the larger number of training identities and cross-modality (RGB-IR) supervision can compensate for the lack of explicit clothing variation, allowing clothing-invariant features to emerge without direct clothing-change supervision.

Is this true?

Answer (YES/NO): NO